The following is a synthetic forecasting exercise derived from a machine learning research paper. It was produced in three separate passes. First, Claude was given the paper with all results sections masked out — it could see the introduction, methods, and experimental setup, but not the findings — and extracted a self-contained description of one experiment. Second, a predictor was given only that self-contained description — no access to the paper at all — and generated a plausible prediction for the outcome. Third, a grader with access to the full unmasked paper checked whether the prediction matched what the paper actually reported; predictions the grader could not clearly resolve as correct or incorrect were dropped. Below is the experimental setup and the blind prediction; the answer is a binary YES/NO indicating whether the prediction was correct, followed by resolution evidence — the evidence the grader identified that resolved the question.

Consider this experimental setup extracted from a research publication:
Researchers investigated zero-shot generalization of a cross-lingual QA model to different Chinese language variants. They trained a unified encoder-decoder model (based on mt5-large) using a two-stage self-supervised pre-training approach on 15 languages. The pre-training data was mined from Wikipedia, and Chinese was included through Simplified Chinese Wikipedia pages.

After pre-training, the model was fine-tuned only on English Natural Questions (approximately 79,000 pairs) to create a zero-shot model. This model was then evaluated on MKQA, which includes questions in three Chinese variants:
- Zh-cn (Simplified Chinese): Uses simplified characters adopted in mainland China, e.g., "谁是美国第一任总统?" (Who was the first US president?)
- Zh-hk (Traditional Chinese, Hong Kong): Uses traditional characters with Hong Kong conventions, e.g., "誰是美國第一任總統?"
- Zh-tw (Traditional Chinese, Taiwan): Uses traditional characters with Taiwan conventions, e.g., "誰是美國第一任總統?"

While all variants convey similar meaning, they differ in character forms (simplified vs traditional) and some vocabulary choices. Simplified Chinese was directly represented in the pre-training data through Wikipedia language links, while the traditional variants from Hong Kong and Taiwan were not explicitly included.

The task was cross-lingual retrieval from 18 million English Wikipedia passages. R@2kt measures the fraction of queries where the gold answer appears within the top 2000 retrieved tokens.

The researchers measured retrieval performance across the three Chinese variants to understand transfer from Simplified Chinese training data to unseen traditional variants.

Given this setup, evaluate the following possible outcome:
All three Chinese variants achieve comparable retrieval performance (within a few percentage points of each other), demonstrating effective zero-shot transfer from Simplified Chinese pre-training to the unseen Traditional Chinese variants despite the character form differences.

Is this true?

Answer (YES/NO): YES